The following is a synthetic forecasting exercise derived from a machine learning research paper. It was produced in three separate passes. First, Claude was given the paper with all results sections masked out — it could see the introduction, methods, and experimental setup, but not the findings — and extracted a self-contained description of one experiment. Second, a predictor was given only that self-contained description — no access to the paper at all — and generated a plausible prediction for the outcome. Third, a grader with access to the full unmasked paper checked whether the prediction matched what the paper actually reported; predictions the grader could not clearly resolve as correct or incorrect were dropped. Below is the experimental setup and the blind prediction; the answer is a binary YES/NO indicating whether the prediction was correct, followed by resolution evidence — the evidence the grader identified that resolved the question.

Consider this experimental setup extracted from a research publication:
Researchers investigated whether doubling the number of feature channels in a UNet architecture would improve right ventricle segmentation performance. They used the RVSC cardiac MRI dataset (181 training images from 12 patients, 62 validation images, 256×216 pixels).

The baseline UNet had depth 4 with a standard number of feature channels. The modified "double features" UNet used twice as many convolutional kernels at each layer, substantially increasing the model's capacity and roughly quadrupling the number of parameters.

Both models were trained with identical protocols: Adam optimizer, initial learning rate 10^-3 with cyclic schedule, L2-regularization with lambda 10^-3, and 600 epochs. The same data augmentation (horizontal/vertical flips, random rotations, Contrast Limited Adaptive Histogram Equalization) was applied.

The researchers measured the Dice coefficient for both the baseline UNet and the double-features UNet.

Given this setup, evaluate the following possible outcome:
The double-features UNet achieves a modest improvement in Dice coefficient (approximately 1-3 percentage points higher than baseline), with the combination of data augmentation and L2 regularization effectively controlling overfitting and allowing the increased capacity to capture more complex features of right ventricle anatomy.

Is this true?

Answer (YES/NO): NO